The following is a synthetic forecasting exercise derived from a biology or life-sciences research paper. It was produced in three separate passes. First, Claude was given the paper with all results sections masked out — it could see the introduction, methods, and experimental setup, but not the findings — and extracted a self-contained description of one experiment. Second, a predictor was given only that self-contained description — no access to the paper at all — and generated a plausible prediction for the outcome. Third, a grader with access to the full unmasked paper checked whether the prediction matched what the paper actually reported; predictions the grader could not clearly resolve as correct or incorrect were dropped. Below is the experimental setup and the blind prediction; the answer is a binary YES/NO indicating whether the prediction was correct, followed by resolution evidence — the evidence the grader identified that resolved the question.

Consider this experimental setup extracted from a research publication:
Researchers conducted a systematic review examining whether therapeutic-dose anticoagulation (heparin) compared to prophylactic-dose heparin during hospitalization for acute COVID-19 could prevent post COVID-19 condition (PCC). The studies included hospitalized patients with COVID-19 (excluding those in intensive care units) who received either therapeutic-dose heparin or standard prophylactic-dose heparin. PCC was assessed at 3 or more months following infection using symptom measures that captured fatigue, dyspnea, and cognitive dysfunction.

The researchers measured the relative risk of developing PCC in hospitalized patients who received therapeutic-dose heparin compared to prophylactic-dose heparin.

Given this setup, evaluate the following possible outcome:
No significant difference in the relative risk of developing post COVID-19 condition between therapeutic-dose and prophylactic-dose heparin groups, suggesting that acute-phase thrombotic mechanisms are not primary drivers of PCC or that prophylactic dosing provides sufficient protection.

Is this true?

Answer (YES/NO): YES